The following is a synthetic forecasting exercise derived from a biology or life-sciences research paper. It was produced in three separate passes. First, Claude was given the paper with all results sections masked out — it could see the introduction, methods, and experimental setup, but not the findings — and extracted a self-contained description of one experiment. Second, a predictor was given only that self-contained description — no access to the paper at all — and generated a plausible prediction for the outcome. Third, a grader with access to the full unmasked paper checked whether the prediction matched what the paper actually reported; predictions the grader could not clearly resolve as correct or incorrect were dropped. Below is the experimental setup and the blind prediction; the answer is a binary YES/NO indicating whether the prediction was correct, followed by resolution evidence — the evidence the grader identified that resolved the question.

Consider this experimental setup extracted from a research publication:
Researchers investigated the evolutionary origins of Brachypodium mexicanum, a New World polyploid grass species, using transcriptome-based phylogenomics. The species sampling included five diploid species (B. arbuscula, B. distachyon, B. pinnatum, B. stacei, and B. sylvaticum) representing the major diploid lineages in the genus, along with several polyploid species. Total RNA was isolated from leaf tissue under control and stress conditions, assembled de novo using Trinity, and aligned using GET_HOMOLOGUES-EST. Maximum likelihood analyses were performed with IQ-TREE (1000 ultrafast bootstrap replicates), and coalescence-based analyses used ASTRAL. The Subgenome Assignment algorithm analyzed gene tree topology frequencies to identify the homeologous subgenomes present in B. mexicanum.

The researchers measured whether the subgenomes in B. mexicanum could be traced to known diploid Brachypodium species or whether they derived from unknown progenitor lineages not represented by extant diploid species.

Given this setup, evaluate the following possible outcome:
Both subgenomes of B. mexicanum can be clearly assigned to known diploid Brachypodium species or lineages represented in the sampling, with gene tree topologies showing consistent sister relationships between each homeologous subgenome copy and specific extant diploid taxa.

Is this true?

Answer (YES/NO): NO